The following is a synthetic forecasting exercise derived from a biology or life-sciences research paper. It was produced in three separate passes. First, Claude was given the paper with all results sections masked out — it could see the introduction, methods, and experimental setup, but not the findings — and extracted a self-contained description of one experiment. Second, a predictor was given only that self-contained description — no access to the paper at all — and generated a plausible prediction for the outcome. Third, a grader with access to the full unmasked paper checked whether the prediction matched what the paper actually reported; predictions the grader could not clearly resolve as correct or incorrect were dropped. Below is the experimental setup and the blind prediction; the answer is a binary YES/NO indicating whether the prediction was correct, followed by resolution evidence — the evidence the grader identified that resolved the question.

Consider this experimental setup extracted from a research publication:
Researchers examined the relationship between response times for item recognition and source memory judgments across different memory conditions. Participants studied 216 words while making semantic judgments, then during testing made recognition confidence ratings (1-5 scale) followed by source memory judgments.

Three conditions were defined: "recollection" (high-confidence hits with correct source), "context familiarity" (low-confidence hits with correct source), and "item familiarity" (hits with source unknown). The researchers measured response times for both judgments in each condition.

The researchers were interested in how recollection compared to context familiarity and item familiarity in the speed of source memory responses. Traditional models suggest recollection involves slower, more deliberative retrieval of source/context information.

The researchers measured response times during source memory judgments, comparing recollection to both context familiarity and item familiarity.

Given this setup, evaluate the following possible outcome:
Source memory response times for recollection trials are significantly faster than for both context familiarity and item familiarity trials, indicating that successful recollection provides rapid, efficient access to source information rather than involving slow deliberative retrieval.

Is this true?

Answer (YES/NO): NO